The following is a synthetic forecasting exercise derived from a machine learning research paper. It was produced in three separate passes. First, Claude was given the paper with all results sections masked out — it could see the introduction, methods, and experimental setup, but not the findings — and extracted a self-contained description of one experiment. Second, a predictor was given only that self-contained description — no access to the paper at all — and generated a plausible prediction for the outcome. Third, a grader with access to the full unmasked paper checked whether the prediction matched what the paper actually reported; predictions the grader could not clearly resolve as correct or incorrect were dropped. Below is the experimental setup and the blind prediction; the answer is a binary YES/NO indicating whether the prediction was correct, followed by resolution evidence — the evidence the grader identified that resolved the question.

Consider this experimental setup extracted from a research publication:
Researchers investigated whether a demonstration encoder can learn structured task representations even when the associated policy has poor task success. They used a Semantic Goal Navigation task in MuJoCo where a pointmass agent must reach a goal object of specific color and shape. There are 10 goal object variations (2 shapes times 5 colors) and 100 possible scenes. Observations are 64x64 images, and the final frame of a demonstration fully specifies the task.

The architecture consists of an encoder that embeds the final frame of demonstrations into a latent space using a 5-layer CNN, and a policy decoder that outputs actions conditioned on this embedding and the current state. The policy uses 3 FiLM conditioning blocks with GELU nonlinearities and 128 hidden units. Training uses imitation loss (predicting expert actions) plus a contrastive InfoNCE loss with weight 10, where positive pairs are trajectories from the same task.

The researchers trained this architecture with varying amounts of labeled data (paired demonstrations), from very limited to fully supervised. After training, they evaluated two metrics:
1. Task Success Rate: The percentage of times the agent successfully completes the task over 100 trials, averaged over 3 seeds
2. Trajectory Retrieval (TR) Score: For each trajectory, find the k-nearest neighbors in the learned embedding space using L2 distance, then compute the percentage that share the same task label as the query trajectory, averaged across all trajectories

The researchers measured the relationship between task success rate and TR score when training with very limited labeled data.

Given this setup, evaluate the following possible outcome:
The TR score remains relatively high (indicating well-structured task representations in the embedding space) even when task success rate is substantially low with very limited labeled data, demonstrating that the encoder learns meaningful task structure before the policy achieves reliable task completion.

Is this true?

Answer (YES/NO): YES